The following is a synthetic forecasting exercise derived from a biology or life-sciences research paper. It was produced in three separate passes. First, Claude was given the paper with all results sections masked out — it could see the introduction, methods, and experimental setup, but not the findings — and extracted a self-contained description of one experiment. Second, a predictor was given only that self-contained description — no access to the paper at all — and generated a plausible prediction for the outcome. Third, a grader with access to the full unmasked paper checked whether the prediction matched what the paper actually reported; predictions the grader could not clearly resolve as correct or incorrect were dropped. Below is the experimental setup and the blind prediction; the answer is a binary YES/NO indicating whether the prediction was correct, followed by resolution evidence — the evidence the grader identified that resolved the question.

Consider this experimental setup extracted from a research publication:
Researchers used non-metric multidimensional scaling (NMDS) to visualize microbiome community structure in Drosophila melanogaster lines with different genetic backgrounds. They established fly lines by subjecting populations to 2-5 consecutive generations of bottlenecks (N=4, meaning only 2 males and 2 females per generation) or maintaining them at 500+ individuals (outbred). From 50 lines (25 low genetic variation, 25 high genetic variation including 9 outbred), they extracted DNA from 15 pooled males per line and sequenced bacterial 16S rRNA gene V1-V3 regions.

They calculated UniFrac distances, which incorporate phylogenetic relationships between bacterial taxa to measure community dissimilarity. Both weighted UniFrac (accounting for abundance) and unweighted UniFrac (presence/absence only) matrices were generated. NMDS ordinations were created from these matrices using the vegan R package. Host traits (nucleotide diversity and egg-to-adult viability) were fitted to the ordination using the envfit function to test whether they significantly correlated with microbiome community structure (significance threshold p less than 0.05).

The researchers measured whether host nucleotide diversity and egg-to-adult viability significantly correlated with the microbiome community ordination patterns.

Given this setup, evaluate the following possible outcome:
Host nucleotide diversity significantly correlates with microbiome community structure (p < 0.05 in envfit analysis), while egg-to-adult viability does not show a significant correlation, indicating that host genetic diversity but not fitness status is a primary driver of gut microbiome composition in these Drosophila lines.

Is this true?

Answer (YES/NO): NO